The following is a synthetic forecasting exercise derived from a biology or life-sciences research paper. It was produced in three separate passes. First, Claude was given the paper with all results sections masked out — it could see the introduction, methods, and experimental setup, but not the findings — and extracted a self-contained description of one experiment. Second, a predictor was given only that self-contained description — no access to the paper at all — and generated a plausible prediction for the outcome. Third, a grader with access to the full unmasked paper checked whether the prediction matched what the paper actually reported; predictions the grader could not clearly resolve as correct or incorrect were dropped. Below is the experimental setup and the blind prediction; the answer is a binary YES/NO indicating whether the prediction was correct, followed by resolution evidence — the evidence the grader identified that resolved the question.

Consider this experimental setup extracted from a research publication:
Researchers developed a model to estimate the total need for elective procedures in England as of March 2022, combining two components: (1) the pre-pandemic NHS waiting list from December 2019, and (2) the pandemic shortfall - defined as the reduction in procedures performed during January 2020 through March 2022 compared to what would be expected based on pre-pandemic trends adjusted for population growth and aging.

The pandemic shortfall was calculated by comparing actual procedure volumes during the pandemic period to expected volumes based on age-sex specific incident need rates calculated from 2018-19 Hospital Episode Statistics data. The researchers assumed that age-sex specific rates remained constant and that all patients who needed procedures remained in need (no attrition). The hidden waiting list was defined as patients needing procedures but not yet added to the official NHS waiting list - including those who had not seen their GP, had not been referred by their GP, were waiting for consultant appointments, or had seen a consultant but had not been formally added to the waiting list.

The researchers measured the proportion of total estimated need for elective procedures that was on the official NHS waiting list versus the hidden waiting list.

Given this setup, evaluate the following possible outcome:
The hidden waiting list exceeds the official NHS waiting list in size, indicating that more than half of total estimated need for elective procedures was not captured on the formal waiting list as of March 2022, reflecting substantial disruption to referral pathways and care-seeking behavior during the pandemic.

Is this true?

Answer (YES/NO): YES